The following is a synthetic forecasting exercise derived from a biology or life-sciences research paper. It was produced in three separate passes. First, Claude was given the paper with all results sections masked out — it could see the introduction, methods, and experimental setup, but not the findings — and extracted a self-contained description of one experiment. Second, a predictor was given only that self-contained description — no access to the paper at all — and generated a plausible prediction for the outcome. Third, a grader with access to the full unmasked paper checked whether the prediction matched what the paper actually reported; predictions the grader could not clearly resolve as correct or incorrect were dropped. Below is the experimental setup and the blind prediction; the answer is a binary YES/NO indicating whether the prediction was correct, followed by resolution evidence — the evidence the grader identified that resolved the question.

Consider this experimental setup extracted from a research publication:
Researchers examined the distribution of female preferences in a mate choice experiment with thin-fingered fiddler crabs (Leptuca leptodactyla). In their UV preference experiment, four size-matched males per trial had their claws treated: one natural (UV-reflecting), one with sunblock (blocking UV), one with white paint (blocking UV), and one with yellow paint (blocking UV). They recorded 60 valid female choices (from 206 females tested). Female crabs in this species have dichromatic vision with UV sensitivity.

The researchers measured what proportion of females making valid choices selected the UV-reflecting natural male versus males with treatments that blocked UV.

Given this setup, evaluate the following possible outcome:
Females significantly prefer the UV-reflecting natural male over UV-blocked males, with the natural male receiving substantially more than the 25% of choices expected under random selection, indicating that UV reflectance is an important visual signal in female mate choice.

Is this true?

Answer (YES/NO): YES